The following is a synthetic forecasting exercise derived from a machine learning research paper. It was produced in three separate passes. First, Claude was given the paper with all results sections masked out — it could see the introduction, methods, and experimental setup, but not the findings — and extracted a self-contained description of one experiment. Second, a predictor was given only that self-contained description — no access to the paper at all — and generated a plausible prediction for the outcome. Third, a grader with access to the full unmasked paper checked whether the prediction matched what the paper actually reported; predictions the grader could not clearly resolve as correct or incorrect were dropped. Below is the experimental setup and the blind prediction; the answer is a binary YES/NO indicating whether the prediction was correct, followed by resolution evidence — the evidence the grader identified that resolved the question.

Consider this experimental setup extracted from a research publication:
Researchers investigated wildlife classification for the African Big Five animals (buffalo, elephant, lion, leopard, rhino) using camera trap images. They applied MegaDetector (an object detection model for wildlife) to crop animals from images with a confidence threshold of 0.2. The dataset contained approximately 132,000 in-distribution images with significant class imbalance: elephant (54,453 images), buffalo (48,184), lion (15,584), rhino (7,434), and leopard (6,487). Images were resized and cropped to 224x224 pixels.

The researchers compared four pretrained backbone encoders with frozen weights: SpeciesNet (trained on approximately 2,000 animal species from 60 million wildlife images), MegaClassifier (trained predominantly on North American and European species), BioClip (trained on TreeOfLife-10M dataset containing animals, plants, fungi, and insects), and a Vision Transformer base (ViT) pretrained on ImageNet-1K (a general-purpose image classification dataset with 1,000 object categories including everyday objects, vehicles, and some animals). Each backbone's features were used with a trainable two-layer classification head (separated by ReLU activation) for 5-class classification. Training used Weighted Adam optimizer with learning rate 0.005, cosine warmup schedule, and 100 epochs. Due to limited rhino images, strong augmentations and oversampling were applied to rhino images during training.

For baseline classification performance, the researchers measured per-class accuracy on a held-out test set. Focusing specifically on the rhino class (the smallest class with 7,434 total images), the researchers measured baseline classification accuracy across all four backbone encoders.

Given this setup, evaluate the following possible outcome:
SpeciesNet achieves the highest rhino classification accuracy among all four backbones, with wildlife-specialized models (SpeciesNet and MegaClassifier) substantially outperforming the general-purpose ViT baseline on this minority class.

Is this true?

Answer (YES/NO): NO